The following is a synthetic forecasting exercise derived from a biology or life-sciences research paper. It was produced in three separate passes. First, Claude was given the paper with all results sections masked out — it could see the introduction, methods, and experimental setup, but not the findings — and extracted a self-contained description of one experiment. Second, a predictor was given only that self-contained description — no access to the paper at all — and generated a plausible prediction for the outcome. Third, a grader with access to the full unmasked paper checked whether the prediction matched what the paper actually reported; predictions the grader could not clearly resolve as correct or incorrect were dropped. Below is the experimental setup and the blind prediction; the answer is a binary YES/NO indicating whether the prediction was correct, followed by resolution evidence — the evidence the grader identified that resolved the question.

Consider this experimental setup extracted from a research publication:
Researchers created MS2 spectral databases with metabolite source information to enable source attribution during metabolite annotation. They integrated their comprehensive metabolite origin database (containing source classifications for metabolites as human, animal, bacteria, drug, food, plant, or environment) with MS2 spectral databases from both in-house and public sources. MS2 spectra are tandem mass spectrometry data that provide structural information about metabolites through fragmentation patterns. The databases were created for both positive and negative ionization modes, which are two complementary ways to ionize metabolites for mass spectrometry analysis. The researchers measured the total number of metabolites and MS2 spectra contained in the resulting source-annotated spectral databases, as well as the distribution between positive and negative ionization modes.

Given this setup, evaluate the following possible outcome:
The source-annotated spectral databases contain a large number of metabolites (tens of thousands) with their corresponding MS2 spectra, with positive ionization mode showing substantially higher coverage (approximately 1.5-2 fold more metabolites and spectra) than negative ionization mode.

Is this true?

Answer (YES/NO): NO